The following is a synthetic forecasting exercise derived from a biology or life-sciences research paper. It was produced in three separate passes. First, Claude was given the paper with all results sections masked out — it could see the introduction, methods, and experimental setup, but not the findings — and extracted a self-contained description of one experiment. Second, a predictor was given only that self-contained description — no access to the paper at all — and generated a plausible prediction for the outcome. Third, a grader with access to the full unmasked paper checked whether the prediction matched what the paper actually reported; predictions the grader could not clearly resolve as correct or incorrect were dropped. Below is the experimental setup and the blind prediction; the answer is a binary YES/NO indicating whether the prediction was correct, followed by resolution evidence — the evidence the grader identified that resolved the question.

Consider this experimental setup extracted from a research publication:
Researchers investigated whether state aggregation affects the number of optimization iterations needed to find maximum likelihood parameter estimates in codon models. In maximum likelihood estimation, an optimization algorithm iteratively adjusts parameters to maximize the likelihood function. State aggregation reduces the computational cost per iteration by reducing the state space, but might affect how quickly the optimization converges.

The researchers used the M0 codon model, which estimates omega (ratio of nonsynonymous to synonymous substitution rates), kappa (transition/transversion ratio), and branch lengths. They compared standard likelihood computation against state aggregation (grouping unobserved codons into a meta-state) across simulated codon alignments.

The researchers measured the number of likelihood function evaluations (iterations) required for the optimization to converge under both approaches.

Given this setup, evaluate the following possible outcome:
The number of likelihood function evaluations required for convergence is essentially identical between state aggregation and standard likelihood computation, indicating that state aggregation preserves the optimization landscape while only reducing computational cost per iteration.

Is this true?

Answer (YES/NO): YES